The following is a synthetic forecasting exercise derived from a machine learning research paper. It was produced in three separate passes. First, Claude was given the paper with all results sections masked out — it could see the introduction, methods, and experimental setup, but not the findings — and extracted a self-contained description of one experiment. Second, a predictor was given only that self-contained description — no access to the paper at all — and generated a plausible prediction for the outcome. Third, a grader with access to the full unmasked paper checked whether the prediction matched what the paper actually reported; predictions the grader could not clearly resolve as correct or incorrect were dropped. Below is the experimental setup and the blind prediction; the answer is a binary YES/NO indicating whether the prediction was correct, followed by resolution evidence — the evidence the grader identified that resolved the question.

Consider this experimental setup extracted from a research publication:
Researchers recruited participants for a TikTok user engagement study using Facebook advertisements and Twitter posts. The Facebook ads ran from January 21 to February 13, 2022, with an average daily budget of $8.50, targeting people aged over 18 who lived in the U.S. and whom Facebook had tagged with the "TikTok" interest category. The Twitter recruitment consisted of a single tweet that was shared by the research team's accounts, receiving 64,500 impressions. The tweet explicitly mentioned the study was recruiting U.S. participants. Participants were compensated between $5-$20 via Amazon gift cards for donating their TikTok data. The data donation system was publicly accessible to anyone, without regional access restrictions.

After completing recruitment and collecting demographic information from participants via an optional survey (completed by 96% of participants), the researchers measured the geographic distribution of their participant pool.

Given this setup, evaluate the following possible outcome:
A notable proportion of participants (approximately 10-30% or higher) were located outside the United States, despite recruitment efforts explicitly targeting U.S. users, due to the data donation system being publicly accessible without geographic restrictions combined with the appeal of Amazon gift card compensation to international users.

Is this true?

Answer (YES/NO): YES